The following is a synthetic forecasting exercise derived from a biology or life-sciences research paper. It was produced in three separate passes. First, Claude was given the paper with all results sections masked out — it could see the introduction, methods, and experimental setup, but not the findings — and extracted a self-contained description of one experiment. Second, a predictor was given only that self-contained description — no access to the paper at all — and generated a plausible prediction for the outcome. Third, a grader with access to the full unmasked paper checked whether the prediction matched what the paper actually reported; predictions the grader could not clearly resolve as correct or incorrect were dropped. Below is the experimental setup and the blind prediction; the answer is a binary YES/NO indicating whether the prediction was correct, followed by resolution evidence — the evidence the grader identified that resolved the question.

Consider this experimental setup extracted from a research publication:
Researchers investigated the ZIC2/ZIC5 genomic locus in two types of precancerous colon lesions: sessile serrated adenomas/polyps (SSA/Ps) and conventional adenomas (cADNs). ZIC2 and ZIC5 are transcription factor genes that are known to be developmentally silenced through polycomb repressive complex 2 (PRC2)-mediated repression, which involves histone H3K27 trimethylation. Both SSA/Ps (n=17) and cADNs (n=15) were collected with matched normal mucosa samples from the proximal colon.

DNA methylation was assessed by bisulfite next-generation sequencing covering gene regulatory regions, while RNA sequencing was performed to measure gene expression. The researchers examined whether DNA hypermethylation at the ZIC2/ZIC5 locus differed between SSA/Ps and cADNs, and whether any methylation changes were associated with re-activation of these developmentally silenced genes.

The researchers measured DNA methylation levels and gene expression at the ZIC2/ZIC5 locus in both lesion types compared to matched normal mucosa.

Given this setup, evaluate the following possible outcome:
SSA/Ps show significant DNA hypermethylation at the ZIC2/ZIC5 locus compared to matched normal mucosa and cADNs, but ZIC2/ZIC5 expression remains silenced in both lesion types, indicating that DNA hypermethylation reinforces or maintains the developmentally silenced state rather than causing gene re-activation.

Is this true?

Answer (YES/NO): NO